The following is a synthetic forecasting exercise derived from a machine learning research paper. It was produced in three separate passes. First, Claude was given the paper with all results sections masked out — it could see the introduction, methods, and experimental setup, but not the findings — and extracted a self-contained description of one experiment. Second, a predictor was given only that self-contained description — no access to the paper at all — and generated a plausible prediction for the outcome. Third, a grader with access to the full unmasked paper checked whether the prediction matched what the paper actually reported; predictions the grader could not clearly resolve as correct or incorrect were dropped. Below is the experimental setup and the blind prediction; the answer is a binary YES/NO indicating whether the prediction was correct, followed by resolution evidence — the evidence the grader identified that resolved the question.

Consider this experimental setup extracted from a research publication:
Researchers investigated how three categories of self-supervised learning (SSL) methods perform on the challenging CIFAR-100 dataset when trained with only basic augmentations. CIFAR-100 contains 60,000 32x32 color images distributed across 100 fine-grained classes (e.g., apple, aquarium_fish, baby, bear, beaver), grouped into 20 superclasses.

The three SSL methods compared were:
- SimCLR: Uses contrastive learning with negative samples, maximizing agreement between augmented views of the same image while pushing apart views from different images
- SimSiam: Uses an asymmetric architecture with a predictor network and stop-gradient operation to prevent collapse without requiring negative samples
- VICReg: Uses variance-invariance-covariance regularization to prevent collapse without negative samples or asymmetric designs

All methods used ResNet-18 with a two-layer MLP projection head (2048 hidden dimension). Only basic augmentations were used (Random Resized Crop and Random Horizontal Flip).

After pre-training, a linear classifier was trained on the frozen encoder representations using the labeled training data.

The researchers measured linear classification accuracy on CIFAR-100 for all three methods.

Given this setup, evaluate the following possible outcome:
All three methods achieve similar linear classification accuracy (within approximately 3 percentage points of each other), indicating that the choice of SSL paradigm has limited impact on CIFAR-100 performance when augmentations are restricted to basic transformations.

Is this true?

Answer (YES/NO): YES